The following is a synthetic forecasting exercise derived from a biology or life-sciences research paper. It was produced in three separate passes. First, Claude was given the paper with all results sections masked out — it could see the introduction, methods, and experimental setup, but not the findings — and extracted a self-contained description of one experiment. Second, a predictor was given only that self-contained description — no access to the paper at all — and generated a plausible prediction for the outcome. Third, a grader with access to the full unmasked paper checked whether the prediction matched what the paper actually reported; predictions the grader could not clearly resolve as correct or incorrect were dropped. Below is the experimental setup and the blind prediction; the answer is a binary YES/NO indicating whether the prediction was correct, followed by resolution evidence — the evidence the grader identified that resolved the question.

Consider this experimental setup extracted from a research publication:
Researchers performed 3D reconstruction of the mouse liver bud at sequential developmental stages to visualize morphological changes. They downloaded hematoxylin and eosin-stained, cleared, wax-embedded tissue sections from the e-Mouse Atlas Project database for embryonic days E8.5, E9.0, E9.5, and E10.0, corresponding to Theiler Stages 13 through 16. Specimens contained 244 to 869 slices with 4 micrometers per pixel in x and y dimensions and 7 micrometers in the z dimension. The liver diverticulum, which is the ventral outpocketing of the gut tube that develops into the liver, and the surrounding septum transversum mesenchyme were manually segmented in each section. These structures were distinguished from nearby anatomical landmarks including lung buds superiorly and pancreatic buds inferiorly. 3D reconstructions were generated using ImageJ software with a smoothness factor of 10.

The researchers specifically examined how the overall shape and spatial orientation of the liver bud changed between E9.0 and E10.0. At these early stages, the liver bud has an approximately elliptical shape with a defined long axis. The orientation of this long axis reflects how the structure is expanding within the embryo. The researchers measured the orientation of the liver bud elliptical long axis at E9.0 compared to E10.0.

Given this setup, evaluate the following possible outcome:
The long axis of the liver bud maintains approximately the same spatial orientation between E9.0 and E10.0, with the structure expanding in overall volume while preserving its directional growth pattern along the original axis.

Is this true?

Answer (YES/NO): NO